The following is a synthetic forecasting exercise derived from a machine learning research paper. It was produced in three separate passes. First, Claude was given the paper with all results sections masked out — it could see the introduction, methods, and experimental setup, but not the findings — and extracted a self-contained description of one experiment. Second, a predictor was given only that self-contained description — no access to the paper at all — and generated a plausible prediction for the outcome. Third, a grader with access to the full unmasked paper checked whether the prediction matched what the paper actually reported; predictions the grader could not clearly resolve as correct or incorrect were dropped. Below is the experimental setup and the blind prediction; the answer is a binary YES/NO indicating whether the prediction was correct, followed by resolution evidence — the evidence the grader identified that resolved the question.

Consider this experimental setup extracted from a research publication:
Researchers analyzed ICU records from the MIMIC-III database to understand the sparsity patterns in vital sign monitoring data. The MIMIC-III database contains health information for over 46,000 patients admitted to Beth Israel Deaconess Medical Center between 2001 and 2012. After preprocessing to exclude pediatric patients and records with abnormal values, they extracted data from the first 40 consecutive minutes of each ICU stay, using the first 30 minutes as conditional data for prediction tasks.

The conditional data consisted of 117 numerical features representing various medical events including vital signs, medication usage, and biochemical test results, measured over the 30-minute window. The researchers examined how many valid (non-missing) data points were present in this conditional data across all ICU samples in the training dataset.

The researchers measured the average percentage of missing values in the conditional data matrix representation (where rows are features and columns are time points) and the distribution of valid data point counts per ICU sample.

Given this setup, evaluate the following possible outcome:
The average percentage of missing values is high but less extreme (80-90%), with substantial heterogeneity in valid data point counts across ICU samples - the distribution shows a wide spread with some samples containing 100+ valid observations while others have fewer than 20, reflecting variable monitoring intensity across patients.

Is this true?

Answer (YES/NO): NO